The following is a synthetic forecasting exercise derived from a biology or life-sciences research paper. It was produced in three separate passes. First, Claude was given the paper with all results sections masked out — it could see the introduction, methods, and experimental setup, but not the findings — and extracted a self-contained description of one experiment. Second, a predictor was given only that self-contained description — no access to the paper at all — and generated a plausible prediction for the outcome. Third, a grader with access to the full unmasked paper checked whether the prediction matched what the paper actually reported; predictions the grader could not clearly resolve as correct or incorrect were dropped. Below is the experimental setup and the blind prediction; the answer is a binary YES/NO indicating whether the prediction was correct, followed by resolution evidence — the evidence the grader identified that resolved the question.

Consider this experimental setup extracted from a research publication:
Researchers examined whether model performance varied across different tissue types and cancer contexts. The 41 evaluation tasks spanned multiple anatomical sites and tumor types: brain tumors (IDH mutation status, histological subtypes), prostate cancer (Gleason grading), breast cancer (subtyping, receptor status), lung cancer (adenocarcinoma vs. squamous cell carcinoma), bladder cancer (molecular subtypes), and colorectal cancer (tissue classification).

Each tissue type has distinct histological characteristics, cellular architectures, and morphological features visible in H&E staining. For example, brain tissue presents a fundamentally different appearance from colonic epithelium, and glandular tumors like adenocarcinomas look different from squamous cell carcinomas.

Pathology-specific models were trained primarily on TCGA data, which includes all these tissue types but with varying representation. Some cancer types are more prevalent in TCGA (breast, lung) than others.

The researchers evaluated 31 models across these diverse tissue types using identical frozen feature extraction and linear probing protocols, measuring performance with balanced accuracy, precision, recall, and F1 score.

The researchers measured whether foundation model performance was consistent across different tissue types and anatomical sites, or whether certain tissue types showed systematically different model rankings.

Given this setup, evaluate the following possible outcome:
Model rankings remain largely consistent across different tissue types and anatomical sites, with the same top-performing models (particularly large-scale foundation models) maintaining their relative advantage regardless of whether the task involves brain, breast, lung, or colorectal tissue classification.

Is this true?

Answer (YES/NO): NO